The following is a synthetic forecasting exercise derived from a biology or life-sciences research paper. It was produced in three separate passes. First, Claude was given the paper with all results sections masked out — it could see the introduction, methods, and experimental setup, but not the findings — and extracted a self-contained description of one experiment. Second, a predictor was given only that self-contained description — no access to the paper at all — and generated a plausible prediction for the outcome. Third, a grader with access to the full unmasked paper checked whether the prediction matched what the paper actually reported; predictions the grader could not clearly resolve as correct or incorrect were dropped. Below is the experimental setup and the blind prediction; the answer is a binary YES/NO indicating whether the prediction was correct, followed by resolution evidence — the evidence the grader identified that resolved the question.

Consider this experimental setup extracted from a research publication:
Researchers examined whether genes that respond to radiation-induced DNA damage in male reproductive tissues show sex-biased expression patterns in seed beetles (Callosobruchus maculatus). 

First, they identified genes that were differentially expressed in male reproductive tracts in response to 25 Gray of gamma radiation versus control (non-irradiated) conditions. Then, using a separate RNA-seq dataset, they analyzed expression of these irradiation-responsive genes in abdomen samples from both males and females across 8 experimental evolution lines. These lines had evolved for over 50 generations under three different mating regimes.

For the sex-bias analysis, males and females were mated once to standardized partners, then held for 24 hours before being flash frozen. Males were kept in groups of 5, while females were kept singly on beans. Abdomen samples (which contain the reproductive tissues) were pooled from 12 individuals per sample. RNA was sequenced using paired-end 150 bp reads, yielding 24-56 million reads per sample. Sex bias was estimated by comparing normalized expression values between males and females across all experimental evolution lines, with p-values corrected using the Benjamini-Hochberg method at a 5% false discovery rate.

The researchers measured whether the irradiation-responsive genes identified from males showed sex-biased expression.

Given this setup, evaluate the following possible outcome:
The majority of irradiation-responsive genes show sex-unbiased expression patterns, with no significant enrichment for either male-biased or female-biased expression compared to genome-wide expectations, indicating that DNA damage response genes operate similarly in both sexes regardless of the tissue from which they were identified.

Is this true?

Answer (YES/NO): NO